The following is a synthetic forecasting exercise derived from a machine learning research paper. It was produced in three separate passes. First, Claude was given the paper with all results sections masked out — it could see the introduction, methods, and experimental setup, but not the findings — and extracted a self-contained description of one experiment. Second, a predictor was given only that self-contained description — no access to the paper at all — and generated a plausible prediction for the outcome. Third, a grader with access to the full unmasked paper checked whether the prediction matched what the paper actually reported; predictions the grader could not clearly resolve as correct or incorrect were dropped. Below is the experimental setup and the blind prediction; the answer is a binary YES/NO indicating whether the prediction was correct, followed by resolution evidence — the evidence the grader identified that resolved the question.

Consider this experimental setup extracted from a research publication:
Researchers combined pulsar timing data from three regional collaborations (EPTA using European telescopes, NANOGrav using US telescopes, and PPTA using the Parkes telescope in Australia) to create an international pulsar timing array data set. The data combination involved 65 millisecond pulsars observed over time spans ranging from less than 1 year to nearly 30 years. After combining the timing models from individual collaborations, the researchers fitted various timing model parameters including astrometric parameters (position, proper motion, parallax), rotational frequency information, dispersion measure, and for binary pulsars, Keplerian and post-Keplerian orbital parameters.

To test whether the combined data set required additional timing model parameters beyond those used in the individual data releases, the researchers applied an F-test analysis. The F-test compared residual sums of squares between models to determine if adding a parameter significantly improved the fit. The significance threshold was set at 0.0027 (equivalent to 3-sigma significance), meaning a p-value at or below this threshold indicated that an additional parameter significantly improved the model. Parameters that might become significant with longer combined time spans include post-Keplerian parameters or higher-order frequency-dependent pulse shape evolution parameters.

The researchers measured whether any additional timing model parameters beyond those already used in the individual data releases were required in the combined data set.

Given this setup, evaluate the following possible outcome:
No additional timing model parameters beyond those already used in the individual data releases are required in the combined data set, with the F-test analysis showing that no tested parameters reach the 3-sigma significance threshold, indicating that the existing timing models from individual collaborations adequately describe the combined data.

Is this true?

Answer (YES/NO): YES